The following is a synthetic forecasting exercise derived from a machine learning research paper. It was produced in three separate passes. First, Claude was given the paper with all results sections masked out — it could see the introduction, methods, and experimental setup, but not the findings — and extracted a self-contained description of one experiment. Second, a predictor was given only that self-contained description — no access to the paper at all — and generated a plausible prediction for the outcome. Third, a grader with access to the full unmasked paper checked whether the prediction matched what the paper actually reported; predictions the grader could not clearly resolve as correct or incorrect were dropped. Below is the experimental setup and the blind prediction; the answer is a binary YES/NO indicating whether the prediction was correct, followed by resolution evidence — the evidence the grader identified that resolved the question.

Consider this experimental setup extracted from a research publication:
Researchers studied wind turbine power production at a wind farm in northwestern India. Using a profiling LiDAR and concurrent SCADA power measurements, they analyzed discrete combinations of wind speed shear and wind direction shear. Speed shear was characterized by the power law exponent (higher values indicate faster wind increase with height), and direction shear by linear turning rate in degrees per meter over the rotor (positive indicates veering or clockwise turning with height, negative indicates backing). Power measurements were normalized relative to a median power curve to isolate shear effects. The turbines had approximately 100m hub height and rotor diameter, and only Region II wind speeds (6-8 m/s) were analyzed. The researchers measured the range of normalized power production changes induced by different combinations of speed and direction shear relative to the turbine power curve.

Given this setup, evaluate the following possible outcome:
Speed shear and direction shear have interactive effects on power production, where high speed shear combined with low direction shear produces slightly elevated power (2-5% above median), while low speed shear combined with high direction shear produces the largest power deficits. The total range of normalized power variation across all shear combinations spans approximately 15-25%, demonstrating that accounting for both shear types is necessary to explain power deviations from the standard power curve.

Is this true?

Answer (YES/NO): NO